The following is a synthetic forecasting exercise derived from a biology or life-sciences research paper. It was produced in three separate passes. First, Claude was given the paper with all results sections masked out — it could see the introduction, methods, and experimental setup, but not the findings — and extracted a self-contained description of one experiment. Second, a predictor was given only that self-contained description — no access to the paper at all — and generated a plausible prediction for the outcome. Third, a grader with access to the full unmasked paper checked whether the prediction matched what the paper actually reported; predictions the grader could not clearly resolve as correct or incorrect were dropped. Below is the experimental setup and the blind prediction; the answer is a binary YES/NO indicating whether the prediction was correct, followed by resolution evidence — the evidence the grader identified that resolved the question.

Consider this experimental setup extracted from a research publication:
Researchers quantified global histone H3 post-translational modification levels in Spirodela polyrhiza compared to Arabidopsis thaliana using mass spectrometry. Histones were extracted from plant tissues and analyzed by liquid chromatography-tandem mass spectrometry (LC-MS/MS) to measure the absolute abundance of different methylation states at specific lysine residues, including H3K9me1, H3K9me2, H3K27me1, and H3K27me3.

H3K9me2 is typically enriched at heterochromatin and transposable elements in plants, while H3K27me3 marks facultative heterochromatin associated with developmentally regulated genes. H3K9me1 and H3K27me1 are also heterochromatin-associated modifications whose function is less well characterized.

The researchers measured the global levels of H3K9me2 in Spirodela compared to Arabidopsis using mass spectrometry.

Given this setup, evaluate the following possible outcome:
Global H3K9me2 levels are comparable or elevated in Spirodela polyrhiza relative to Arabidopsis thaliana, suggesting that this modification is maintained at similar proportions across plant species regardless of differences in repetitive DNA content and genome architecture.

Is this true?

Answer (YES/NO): NO